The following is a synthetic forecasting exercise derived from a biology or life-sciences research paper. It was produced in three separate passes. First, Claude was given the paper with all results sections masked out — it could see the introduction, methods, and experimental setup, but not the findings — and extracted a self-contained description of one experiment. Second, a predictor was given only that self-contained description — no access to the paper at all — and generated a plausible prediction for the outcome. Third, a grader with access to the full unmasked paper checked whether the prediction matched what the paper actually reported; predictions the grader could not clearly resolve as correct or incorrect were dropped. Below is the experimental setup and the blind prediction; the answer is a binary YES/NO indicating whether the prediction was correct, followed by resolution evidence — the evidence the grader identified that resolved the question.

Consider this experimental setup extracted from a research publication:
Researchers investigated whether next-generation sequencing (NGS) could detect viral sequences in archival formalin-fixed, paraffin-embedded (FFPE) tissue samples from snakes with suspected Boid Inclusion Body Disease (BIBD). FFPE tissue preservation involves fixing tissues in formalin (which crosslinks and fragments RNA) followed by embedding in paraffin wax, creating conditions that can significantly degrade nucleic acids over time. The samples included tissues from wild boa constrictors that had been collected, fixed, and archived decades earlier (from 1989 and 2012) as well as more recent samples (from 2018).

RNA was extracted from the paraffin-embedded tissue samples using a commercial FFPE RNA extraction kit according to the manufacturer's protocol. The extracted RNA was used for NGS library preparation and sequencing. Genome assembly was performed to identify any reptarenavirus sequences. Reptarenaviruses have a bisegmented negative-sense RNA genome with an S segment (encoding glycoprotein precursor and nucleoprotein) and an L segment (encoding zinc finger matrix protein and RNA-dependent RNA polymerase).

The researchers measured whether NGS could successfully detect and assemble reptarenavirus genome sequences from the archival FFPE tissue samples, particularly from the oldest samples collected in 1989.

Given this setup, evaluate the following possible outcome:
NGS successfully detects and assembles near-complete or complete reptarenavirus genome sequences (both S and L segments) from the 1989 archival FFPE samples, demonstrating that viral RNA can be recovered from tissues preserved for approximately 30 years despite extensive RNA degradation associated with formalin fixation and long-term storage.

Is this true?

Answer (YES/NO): YES